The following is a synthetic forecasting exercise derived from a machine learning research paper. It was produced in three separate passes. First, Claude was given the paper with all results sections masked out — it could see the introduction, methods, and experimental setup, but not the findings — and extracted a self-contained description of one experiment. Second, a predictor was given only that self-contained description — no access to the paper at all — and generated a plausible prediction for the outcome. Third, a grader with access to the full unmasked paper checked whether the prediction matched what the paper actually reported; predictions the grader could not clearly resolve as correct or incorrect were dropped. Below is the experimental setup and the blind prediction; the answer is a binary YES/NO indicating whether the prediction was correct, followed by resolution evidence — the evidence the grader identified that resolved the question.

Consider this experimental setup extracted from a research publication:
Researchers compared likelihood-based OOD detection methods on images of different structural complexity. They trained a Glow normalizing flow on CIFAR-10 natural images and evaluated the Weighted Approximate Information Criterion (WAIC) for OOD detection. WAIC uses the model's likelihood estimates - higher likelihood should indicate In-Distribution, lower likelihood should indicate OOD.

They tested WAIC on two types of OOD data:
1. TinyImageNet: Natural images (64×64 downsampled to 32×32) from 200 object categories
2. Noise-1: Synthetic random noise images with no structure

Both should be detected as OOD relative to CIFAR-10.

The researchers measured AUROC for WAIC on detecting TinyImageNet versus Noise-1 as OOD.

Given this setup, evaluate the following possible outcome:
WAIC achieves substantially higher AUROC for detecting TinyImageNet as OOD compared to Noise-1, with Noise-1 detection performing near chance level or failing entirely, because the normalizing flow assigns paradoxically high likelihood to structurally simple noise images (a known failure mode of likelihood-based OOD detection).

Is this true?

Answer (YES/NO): NO